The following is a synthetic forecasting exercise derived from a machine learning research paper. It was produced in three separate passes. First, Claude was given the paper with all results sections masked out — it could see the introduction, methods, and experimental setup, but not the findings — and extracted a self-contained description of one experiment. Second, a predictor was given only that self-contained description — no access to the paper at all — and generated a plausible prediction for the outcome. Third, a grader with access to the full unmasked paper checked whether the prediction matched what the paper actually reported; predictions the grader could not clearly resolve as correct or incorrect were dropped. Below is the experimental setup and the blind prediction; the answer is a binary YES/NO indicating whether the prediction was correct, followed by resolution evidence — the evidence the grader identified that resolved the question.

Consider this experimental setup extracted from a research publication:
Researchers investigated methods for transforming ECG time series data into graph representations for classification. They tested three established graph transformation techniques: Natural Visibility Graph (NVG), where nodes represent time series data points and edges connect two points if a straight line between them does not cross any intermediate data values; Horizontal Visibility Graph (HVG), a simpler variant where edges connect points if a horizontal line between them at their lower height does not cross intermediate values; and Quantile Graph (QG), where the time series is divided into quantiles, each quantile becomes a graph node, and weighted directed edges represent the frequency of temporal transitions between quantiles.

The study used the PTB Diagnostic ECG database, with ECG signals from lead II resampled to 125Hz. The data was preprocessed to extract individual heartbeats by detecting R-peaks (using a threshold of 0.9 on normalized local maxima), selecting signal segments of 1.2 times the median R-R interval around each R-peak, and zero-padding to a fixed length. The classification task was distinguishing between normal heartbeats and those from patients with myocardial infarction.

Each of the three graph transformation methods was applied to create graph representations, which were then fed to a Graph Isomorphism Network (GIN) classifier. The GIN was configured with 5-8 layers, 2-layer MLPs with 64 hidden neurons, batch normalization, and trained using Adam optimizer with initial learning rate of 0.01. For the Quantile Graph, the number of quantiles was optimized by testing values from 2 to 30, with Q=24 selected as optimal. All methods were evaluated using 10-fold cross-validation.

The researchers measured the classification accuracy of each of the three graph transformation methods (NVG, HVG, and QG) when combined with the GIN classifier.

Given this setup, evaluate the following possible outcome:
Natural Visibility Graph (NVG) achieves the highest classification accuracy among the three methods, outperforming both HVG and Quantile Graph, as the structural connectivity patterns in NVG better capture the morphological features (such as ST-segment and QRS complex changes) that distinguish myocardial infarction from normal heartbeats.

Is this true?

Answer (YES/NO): YES